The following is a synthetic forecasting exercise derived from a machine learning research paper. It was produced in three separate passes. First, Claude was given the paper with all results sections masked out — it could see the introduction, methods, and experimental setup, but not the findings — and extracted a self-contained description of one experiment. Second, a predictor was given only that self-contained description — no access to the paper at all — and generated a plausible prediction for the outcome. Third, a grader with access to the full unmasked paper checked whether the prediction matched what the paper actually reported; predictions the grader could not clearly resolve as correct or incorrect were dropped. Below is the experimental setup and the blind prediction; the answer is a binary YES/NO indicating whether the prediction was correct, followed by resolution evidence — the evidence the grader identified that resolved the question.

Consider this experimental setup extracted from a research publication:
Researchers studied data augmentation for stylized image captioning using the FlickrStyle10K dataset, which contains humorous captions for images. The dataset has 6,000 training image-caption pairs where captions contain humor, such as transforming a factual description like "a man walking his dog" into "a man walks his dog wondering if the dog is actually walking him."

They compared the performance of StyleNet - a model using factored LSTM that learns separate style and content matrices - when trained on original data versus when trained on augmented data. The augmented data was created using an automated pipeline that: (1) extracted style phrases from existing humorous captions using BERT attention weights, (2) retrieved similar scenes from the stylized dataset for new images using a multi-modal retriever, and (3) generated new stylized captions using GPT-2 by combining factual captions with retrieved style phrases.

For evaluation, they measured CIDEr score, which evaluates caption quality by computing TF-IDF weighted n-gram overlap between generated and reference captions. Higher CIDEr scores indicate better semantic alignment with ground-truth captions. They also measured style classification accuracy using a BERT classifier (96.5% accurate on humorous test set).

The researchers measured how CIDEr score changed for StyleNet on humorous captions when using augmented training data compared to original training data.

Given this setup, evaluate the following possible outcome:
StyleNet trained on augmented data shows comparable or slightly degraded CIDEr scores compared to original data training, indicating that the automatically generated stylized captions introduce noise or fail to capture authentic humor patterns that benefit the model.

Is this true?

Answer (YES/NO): NO